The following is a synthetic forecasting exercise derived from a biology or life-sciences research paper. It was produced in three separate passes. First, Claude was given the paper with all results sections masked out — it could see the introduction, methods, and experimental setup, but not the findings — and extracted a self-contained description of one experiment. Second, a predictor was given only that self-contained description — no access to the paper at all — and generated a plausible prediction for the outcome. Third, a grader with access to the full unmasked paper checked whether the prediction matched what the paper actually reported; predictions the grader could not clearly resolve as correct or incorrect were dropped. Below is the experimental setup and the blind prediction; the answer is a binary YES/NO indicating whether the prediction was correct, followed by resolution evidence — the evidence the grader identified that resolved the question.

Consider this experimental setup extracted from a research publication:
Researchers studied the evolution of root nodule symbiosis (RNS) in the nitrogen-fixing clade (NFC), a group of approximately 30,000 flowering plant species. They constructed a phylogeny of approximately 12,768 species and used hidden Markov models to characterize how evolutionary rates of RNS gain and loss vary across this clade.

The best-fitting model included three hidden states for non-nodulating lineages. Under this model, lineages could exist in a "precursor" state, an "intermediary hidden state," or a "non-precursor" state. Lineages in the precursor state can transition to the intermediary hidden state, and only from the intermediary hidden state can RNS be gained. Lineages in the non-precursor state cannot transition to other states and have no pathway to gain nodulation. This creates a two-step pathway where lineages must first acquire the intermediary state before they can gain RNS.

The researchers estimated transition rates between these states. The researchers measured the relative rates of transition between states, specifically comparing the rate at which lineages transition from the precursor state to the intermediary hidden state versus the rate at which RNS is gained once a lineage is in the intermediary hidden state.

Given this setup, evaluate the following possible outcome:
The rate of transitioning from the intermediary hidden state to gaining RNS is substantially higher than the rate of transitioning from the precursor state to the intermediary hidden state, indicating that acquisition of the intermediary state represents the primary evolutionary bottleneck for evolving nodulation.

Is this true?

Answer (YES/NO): YES